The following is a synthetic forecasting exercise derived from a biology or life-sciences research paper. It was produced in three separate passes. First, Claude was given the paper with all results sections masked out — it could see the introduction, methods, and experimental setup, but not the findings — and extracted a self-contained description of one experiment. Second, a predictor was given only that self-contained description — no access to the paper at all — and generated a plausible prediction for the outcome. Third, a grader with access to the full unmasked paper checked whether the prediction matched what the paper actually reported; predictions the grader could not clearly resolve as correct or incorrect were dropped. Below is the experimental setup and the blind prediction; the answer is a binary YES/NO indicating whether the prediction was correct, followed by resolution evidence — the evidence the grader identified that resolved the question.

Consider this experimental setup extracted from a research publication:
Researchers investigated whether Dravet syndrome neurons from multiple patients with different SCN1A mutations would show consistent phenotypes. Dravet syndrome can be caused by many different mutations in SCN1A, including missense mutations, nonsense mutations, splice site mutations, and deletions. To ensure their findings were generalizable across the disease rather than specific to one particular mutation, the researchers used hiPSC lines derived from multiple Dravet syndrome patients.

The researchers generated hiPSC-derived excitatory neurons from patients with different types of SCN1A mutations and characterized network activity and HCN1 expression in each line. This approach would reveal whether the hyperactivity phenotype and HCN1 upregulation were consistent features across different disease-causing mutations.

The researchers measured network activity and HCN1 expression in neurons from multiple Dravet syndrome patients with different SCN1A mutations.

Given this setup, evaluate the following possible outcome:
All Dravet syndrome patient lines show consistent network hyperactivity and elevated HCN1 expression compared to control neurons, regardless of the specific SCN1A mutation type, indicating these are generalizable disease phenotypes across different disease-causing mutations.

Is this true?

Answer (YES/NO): NO